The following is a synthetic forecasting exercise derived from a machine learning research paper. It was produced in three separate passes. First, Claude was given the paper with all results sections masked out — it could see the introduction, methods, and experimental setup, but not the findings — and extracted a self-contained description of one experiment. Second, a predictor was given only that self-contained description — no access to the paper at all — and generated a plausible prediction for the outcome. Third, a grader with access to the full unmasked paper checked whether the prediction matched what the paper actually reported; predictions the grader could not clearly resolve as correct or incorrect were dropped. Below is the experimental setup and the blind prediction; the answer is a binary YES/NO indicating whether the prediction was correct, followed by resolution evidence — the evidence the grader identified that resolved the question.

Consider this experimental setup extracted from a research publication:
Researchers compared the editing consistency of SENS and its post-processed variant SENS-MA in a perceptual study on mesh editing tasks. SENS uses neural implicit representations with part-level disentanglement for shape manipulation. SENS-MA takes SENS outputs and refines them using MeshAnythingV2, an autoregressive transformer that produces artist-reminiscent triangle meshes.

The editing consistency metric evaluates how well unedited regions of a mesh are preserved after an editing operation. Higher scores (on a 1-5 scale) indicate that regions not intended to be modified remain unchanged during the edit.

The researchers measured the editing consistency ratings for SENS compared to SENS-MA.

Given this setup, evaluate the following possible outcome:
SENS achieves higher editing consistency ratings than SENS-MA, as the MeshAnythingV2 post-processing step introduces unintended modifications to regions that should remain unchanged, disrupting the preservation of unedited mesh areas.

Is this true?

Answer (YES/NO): YES